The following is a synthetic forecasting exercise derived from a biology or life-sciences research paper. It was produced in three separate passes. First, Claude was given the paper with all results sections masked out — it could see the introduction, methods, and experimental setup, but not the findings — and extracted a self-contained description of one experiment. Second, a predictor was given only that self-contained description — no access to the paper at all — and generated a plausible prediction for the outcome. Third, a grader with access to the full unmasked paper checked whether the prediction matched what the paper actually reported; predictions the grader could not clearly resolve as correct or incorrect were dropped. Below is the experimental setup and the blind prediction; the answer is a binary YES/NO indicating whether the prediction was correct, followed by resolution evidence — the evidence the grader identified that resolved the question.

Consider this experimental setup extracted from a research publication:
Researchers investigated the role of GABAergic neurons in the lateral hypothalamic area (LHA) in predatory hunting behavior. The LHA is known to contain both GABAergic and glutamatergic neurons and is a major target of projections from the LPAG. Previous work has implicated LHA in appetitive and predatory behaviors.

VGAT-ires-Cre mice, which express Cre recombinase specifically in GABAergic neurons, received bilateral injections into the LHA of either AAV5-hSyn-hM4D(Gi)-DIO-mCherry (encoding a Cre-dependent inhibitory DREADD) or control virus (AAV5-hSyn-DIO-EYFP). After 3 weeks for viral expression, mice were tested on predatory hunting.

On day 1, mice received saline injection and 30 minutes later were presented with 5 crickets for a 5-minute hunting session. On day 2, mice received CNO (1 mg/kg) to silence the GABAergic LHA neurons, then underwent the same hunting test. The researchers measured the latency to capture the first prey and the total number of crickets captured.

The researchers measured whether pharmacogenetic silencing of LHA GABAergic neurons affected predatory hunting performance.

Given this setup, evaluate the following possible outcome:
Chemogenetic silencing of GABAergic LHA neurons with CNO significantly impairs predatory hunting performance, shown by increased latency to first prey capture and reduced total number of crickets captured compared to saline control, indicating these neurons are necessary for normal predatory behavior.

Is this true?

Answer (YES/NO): YES